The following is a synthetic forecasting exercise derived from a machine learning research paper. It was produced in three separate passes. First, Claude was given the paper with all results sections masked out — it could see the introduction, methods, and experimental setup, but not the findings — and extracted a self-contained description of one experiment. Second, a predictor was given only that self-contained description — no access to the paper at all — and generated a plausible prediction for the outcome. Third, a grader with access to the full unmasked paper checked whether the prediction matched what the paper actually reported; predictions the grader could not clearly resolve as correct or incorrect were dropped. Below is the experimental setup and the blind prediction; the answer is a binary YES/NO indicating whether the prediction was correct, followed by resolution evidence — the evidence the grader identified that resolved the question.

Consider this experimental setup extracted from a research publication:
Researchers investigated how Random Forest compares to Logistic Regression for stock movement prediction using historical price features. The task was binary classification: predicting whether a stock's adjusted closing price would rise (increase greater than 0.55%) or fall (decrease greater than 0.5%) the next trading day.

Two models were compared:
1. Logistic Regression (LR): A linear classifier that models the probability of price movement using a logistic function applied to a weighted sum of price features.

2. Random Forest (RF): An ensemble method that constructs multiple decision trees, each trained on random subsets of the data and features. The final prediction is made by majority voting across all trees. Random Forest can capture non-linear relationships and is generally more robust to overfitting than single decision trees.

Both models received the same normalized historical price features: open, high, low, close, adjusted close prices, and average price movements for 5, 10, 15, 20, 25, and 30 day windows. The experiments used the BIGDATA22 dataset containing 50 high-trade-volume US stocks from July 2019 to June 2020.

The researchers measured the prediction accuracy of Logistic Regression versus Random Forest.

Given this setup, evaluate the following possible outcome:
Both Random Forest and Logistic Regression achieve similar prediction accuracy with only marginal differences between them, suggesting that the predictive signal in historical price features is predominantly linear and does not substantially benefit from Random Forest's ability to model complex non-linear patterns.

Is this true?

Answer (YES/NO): NO